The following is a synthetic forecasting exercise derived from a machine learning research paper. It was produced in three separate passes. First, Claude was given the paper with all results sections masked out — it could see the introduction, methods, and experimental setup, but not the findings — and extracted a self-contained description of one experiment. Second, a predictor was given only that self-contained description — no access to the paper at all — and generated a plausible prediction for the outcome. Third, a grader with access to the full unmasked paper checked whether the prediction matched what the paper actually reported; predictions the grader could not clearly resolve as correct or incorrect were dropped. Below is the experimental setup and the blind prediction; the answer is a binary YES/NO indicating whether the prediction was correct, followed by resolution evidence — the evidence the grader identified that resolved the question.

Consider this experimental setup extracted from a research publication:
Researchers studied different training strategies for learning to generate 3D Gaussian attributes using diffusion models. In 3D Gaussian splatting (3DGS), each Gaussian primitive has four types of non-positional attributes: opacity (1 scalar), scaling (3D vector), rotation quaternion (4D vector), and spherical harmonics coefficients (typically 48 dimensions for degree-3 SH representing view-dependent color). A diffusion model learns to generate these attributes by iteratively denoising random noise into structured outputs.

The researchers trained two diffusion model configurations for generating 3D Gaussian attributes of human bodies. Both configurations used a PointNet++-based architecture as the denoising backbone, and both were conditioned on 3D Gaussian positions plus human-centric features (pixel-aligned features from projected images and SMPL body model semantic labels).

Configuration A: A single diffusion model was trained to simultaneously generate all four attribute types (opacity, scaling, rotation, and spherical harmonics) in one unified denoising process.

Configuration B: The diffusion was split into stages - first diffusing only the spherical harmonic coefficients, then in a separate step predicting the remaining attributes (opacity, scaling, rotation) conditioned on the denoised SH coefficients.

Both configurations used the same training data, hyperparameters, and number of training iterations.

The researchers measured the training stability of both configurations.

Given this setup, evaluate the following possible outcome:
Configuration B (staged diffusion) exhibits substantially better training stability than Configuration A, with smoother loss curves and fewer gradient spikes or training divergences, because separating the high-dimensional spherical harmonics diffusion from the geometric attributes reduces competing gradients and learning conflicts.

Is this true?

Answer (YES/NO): YES